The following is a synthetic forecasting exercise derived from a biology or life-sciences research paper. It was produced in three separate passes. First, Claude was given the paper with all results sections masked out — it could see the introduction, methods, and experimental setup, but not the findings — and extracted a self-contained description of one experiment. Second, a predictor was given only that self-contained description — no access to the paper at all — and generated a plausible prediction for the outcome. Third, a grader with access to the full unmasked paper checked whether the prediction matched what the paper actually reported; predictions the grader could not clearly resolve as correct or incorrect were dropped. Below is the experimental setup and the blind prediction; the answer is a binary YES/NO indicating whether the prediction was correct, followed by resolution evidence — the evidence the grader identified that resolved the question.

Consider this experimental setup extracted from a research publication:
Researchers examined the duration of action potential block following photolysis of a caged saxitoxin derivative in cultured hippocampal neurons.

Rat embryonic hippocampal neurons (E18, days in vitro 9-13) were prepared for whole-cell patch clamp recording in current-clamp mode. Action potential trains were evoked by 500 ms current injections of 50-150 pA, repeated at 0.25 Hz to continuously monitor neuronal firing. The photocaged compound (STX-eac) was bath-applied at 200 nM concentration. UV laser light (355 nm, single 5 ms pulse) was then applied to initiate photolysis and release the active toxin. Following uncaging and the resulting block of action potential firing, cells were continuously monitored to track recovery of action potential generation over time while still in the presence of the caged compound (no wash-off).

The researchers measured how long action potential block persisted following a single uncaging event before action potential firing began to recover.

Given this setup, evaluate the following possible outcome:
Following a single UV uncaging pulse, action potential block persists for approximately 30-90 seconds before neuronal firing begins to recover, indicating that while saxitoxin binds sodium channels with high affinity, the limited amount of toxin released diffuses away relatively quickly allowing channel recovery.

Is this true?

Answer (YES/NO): NO